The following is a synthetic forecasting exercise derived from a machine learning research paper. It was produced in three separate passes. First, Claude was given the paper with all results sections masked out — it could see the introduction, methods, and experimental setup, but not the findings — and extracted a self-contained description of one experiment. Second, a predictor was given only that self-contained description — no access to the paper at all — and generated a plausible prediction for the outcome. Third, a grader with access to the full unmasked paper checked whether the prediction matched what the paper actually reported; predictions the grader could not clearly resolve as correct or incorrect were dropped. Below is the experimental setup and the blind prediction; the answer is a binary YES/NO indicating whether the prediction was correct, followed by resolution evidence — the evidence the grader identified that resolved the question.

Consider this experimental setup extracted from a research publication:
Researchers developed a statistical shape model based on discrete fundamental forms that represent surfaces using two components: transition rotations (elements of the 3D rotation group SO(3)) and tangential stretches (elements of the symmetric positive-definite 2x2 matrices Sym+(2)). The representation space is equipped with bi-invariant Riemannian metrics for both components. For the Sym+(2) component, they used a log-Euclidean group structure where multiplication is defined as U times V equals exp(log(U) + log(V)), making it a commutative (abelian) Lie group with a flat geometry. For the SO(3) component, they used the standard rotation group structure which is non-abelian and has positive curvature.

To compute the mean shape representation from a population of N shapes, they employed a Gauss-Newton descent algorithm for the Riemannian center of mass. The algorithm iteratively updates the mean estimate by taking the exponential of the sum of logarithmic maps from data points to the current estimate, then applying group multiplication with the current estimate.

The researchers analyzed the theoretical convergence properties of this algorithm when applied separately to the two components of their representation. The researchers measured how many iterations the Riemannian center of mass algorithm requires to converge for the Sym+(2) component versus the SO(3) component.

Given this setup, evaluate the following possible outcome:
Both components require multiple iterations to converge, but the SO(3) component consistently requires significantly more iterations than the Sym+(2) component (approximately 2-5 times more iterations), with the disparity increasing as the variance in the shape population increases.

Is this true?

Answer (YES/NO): NO